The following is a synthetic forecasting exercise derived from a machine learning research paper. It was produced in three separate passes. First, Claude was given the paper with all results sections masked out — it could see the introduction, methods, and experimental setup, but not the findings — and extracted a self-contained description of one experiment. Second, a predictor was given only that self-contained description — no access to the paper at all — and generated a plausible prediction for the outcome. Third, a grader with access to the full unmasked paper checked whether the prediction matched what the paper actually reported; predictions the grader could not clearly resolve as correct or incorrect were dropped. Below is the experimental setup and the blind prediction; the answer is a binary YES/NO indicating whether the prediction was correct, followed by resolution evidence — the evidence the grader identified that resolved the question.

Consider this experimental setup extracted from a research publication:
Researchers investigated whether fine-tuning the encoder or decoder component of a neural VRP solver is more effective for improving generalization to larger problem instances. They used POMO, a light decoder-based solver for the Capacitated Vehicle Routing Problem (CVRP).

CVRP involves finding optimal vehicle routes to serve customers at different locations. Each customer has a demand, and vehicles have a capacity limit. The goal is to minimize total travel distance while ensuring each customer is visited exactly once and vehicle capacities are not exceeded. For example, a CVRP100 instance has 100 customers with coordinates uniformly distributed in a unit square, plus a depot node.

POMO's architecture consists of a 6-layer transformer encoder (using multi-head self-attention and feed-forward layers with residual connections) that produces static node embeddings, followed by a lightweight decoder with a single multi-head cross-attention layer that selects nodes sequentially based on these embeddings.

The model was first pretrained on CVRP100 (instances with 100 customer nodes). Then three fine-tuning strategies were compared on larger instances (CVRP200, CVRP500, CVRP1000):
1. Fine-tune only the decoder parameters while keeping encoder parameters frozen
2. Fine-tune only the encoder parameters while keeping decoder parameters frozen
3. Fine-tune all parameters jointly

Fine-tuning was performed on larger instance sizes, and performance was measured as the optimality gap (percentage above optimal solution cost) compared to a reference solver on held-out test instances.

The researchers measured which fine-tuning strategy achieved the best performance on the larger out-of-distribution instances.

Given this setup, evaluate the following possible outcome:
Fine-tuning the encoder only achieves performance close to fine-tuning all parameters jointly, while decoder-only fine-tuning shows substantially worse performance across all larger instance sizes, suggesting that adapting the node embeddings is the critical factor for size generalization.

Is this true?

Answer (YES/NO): NO